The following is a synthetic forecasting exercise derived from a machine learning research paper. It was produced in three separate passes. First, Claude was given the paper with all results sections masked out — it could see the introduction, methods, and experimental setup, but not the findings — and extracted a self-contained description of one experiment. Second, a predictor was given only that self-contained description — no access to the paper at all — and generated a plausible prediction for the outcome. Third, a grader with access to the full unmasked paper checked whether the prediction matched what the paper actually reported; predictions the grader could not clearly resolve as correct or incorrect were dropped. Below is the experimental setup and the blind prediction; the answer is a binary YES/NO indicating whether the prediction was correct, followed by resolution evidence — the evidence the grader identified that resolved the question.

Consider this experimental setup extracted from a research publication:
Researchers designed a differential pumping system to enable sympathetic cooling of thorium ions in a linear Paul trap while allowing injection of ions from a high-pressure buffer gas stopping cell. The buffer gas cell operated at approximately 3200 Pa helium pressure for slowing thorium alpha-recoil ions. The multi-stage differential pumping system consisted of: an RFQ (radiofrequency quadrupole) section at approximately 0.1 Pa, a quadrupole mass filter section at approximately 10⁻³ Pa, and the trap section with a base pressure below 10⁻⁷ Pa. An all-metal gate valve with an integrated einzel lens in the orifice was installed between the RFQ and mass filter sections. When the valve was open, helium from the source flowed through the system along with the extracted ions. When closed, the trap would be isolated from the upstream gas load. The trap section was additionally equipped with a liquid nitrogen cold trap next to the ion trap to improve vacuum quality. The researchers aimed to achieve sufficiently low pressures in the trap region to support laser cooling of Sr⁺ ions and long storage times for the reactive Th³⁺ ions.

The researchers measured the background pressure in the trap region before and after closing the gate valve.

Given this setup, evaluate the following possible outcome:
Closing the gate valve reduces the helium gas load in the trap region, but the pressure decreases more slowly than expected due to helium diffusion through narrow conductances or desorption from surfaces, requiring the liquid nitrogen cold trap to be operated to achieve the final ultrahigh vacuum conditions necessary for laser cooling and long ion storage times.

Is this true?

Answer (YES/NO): NO